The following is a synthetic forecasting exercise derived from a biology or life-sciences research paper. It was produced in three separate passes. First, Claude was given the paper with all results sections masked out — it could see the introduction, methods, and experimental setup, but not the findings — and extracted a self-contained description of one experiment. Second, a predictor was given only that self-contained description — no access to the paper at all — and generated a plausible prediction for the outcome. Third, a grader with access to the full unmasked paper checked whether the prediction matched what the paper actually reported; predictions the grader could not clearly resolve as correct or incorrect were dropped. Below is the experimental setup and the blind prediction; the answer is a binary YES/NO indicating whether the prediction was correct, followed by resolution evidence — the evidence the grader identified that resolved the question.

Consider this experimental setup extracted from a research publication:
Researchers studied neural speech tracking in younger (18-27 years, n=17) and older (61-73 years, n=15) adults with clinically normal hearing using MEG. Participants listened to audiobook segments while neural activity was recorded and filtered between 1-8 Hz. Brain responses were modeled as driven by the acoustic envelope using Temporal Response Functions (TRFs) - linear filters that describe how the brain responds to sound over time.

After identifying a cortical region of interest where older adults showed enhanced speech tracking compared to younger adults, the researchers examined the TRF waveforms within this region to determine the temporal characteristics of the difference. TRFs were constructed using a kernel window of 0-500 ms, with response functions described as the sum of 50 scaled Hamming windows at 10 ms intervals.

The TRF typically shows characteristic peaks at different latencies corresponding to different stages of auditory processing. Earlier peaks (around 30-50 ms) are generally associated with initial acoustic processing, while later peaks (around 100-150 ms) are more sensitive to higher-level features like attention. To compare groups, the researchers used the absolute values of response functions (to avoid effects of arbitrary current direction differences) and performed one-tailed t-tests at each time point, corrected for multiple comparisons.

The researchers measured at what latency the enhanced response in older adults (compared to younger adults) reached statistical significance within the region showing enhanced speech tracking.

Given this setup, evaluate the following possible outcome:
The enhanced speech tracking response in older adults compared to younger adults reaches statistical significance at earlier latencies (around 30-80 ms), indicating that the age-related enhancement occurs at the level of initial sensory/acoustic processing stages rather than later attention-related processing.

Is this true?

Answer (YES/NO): NO